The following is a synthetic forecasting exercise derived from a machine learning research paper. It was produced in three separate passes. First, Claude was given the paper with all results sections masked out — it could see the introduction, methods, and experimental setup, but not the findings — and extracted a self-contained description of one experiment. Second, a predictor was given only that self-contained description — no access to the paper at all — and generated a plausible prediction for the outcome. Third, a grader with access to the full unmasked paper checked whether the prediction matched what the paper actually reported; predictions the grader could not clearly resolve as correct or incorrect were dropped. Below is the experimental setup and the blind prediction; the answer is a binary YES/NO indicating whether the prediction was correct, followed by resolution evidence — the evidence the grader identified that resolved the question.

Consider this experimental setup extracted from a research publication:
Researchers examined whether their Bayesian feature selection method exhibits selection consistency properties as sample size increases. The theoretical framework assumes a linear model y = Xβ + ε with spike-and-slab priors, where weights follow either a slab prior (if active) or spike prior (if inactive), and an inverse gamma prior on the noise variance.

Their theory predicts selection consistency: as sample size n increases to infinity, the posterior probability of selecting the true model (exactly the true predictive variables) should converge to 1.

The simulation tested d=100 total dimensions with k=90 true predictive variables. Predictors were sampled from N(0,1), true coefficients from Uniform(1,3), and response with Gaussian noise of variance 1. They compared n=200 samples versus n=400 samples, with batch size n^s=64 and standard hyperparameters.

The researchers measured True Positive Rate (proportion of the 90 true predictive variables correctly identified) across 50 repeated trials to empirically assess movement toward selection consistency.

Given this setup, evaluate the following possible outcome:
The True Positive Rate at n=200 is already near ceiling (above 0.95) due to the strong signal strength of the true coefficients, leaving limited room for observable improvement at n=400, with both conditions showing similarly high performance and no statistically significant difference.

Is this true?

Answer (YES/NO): NO